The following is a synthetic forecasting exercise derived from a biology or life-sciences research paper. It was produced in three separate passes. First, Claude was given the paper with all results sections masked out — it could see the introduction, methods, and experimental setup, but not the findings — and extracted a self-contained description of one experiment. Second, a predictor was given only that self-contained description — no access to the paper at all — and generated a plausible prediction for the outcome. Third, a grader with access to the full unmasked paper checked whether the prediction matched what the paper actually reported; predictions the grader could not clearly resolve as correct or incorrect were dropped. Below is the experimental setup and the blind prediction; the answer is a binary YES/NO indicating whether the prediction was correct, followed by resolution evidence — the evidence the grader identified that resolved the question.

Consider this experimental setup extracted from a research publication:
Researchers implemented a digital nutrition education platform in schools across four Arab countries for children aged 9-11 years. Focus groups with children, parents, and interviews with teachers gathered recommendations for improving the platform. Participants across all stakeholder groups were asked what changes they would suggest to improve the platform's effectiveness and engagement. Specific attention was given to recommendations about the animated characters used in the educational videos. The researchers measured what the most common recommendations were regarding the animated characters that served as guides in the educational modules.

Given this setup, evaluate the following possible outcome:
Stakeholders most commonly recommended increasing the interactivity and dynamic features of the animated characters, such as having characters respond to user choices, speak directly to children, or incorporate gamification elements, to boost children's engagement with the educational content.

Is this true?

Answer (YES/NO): NO